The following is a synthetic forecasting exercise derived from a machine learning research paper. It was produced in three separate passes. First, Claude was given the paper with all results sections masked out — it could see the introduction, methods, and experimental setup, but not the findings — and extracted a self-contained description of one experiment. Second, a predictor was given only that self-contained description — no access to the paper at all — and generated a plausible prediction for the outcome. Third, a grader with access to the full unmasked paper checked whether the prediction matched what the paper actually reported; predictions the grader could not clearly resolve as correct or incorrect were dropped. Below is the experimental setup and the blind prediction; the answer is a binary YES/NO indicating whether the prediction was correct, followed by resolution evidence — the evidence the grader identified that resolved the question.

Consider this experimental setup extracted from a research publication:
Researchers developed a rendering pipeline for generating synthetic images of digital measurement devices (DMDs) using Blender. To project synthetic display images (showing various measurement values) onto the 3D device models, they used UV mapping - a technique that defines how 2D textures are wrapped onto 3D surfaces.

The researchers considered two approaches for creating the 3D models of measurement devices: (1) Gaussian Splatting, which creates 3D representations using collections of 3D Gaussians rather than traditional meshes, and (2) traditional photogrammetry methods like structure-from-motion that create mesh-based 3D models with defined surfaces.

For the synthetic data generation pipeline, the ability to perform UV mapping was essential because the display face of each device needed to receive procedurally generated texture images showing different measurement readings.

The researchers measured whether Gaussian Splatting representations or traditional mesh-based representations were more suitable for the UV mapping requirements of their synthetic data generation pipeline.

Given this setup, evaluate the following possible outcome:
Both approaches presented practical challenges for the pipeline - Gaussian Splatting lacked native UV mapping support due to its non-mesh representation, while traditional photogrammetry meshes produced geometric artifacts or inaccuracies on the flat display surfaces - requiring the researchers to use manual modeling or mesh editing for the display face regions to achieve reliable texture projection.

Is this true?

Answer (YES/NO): NO